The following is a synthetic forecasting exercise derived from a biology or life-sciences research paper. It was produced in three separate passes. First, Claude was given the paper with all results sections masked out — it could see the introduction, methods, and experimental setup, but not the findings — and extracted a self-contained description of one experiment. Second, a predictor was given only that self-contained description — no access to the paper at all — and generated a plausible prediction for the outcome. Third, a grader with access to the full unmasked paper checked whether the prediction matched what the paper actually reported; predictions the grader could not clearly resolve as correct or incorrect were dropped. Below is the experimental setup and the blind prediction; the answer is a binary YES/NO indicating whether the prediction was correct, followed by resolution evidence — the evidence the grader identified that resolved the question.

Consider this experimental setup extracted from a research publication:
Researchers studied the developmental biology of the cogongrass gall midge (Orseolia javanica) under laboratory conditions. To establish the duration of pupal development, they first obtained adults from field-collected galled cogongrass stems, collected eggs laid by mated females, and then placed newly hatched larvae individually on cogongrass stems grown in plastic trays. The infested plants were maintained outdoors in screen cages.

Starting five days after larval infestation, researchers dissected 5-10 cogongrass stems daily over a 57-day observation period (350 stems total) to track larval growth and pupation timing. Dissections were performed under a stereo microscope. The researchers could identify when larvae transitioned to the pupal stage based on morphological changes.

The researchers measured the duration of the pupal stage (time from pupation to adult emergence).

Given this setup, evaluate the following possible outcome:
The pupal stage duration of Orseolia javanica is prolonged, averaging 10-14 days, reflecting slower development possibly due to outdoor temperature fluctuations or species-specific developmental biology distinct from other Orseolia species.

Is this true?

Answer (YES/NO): NO